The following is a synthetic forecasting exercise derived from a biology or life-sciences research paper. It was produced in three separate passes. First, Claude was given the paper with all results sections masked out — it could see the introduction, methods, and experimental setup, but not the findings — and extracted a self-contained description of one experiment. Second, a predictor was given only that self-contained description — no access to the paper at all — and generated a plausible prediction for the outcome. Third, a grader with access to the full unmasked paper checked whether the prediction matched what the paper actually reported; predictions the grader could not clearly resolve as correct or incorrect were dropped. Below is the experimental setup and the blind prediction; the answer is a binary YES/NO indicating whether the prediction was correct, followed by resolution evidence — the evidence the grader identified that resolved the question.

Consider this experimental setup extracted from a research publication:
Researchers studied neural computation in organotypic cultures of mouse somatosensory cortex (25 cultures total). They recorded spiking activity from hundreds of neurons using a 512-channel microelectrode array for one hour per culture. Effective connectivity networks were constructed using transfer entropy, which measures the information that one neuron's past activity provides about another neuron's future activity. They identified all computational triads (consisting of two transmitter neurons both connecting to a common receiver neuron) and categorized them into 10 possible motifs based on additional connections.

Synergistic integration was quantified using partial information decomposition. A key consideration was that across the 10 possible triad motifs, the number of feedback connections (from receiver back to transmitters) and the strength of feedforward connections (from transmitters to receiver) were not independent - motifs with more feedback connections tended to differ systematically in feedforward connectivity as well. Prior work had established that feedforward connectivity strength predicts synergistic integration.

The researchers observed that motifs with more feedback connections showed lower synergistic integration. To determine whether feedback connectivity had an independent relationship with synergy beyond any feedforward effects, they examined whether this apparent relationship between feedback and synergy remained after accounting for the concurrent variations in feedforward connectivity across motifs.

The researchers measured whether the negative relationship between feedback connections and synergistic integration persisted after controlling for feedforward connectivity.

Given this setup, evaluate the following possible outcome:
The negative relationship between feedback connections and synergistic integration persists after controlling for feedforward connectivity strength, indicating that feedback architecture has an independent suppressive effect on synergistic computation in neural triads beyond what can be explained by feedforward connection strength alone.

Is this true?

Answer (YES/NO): NO